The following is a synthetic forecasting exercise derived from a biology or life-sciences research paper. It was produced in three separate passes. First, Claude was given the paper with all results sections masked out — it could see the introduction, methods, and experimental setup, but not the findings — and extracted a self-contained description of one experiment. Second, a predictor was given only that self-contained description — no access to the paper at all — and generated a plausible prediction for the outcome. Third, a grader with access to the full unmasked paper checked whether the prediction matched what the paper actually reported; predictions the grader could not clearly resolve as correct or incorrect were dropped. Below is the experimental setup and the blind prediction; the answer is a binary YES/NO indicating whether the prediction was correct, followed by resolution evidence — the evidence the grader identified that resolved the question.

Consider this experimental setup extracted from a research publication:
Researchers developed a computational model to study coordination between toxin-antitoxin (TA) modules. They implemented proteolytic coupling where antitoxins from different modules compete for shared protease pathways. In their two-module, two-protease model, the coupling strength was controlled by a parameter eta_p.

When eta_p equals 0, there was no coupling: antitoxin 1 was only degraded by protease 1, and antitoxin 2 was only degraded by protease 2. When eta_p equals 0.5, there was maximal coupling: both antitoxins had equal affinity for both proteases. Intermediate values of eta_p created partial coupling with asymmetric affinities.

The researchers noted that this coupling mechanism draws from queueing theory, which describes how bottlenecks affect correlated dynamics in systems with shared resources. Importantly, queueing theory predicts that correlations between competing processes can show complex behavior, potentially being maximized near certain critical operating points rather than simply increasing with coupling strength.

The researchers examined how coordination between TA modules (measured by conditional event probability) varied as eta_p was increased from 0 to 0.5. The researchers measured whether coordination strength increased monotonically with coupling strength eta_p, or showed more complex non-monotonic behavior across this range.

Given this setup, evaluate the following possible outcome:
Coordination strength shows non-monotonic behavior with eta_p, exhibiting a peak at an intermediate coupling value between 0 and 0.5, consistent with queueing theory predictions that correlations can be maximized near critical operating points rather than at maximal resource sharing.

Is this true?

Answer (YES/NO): NO